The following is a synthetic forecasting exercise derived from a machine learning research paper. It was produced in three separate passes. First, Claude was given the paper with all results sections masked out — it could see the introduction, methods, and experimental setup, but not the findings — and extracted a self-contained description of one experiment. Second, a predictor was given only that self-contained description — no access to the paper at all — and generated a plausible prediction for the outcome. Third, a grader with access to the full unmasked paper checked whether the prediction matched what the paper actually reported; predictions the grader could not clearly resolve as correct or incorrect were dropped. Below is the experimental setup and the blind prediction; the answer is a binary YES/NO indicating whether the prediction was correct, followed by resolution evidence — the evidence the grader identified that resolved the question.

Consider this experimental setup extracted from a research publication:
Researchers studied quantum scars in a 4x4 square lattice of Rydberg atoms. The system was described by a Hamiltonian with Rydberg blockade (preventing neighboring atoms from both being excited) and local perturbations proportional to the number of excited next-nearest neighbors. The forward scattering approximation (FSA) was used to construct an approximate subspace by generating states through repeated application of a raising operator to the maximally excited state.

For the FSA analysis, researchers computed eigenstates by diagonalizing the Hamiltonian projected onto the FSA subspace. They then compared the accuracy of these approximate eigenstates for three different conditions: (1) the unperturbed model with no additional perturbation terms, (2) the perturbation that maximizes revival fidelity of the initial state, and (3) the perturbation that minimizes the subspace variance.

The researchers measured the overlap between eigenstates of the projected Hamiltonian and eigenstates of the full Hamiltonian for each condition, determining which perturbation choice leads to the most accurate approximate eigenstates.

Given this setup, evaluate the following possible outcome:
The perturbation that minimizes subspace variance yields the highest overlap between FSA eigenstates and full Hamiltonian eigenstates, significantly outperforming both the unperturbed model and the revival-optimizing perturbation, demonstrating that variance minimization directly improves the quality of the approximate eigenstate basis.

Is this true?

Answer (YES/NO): NO